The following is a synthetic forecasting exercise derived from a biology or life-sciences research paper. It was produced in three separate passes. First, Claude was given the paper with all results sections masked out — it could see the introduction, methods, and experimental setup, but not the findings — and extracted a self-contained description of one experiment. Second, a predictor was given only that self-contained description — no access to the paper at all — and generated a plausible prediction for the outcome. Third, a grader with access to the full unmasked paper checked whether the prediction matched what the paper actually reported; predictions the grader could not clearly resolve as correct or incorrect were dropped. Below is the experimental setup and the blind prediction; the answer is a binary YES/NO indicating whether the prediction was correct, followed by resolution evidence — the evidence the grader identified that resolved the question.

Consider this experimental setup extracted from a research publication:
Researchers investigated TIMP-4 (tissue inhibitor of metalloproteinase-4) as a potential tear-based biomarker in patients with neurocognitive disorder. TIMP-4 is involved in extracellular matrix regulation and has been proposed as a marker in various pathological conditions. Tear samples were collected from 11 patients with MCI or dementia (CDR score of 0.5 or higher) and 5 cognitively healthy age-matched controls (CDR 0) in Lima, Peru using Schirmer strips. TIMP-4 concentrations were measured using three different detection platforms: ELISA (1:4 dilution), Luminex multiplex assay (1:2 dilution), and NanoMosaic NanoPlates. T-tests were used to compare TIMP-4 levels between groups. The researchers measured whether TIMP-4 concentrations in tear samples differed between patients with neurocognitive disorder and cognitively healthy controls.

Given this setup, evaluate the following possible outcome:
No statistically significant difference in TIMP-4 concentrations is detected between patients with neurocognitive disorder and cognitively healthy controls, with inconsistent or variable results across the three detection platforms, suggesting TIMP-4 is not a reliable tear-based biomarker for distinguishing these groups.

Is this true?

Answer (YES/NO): NO